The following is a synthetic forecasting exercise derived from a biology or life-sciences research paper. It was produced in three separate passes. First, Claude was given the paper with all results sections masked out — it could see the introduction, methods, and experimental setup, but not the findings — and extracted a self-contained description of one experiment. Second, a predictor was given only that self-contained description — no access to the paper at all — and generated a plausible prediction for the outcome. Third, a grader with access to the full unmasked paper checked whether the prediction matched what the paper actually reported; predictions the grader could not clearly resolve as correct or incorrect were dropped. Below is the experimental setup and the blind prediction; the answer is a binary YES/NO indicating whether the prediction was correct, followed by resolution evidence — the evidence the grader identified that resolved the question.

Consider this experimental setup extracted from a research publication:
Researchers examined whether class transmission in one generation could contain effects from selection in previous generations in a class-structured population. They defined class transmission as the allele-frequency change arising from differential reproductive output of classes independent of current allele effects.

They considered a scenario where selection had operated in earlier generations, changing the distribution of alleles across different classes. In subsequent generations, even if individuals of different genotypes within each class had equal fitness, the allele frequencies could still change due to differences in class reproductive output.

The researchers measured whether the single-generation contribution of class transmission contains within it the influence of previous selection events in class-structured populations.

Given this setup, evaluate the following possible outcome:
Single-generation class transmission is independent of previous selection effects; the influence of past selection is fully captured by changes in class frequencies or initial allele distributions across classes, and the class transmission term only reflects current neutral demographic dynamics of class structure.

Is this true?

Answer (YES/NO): NO